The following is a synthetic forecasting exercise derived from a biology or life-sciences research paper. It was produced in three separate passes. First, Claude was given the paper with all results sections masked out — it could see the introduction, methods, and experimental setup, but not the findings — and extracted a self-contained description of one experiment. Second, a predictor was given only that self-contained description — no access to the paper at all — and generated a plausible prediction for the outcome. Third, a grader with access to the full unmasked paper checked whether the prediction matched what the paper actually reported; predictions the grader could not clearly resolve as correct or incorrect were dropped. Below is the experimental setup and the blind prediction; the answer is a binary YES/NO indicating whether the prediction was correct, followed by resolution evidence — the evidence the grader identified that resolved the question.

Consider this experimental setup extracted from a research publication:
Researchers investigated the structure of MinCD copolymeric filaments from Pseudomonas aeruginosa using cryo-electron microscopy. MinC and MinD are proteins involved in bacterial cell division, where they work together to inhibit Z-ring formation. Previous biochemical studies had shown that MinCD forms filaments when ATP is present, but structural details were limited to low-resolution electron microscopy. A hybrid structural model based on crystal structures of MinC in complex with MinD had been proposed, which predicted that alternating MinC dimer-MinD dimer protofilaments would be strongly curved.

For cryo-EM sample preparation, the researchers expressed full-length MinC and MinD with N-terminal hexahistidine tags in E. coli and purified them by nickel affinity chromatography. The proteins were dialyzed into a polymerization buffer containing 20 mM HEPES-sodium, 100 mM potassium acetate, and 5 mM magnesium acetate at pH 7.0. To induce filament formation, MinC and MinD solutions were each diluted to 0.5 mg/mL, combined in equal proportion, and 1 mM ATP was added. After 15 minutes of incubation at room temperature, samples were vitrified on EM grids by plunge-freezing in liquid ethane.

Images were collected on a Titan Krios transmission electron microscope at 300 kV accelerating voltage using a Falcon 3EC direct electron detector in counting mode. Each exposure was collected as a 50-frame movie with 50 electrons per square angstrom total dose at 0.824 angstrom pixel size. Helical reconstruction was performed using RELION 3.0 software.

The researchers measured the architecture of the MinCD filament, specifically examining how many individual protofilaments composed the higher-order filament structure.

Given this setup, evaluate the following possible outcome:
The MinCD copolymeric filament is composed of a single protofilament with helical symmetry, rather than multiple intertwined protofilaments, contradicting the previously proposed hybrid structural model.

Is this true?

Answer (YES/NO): NO